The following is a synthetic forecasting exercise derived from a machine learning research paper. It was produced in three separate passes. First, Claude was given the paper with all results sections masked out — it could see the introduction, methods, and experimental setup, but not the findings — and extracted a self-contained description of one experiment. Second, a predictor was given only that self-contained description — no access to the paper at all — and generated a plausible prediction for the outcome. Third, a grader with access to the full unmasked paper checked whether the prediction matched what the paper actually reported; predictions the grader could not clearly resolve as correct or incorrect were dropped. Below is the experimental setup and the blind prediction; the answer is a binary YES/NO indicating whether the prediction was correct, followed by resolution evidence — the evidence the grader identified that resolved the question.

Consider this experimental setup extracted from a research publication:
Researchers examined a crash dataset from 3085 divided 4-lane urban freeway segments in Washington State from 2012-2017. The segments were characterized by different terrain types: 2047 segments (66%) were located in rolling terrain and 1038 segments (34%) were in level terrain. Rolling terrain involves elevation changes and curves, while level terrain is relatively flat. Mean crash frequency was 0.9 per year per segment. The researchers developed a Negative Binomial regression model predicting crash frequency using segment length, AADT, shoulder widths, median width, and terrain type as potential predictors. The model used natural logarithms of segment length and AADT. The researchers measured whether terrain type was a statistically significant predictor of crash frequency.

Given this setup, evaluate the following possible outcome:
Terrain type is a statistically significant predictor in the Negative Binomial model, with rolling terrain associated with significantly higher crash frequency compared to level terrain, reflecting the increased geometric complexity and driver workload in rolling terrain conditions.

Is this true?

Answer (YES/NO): NO